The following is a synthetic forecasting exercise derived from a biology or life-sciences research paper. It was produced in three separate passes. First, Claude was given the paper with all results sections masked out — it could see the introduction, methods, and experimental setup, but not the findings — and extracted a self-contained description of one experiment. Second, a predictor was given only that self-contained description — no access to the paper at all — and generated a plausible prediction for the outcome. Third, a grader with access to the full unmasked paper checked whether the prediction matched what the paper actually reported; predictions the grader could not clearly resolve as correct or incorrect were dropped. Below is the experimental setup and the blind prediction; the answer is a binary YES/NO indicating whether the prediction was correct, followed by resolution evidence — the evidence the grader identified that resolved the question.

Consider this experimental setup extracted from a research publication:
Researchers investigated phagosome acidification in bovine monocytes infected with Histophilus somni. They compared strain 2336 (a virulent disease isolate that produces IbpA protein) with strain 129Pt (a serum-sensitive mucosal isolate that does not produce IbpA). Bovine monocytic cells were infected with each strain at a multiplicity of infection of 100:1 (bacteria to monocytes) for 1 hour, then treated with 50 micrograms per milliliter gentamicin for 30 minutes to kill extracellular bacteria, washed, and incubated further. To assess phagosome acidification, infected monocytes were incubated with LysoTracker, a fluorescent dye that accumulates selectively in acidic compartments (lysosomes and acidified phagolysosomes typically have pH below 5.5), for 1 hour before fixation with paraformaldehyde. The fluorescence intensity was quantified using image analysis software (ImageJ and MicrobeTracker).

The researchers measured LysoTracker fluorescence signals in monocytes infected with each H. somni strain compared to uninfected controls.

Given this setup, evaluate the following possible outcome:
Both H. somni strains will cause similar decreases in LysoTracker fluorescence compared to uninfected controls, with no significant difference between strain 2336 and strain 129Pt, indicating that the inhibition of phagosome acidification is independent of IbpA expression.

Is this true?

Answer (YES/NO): NO